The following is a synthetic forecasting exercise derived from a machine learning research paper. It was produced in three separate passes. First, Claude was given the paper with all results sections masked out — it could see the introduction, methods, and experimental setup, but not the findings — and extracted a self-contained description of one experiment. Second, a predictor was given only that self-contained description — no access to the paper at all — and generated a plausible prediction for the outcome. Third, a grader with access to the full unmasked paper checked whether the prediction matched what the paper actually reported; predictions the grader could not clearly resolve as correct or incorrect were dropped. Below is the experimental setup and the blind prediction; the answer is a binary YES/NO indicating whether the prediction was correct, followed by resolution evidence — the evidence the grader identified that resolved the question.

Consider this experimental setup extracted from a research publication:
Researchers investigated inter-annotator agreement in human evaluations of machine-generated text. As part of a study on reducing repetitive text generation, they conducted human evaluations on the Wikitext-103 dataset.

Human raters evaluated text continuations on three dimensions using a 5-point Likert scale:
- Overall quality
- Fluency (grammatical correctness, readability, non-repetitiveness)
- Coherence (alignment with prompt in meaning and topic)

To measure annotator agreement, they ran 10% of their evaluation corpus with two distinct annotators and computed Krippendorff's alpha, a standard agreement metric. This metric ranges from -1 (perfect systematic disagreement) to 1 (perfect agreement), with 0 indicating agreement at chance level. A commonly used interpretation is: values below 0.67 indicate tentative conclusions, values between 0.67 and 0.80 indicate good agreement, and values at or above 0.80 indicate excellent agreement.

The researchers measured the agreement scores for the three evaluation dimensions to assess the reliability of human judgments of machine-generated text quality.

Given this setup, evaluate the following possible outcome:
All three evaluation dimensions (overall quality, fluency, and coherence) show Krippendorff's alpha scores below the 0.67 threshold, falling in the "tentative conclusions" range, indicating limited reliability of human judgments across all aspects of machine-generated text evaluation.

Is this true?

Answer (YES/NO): YES